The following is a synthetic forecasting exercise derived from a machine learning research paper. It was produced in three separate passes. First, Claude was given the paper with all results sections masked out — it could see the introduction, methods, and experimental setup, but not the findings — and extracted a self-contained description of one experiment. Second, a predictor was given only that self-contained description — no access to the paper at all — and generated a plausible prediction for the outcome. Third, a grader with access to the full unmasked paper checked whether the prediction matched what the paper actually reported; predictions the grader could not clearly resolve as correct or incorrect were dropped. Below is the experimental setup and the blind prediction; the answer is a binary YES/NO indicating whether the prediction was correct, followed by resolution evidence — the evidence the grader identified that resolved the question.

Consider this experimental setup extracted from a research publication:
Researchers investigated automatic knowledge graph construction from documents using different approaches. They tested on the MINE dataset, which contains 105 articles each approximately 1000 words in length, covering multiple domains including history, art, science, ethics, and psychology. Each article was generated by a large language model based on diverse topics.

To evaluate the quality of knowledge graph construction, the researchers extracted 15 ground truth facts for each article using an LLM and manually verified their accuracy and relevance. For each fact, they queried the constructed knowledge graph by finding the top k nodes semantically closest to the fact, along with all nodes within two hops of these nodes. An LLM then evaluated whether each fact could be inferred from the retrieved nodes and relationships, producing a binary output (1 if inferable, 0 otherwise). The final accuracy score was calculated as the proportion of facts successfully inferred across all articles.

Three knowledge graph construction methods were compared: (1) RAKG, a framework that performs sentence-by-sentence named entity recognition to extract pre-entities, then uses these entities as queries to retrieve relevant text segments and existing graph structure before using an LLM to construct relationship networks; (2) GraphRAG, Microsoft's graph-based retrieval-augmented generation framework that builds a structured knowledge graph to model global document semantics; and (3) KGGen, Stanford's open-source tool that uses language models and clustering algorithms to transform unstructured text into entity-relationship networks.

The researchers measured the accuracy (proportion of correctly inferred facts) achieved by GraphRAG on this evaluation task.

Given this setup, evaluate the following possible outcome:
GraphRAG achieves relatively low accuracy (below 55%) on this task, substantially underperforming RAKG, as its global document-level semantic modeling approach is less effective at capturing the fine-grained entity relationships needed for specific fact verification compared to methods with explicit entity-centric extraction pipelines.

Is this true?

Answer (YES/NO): NO